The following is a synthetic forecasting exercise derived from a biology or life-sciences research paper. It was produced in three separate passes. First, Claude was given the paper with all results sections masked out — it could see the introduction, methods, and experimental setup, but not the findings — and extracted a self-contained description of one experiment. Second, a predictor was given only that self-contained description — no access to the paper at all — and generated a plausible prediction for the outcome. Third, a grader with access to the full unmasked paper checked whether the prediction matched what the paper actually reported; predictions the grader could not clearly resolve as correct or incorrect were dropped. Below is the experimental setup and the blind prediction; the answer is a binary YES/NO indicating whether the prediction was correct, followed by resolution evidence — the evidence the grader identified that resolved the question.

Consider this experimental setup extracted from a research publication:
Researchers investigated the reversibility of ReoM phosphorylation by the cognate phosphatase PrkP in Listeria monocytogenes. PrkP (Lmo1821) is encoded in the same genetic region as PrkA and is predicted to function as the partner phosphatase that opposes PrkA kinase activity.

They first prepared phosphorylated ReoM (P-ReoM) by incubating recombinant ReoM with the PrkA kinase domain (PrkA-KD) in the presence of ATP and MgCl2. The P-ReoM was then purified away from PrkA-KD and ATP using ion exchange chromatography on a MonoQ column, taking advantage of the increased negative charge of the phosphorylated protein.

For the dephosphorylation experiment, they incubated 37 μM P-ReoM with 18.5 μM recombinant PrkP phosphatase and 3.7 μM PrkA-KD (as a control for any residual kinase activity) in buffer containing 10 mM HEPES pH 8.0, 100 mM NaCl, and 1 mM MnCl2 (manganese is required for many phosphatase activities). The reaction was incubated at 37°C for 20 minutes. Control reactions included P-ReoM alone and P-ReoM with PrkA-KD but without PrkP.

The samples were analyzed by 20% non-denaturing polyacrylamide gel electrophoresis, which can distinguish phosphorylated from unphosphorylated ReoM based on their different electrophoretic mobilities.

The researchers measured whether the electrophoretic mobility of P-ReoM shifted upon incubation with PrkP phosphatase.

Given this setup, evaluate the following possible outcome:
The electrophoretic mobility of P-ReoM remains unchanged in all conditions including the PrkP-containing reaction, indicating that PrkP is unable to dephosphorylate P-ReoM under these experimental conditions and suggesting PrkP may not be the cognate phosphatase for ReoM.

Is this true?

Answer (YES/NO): NO